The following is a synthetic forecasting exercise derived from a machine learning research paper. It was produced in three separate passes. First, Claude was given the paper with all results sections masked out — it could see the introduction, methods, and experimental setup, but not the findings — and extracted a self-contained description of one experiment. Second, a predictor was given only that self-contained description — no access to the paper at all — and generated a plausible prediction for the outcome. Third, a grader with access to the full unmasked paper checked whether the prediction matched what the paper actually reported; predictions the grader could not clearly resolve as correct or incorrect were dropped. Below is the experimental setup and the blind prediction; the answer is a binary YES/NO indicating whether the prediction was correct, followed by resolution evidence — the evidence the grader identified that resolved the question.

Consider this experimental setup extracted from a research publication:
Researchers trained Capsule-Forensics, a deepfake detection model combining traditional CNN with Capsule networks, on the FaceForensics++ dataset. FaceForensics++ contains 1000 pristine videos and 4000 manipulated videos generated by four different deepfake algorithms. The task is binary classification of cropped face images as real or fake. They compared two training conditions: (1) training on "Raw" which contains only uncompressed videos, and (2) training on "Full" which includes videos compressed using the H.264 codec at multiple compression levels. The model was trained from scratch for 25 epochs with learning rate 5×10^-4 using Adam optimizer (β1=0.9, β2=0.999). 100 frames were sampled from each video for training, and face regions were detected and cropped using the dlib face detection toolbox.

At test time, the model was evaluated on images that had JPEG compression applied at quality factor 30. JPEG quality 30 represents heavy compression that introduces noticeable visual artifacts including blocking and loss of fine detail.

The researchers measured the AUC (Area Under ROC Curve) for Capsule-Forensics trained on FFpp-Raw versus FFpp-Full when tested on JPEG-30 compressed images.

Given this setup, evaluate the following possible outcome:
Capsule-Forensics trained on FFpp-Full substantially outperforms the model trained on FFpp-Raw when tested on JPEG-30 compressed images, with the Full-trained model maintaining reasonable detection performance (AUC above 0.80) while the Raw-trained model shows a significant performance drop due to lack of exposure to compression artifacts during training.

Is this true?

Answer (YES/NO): YES